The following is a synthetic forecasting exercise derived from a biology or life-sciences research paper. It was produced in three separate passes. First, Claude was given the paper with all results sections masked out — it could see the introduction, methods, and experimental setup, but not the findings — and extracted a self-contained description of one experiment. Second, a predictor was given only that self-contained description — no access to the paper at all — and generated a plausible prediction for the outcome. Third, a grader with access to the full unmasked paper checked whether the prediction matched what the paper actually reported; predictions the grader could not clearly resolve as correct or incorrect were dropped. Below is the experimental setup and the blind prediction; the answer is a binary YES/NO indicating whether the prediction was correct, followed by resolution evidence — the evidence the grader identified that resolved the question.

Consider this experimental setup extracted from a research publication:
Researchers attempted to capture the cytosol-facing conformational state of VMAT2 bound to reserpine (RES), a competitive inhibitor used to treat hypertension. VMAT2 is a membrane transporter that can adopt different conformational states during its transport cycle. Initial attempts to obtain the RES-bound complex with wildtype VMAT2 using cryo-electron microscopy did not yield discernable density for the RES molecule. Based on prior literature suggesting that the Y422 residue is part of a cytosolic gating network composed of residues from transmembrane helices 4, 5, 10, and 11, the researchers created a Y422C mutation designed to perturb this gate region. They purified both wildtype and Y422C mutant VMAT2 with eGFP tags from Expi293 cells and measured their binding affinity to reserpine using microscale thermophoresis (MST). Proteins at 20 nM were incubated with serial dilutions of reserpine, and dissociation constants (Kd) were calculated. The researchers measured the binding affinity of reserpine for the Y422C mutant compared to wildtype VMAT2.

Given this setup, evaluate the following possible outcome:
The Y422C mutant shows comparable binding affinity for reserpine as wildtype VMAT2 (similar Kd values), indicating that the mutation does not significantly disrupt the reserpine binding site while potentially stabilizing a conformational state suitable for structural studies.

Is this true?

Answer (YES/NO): NO